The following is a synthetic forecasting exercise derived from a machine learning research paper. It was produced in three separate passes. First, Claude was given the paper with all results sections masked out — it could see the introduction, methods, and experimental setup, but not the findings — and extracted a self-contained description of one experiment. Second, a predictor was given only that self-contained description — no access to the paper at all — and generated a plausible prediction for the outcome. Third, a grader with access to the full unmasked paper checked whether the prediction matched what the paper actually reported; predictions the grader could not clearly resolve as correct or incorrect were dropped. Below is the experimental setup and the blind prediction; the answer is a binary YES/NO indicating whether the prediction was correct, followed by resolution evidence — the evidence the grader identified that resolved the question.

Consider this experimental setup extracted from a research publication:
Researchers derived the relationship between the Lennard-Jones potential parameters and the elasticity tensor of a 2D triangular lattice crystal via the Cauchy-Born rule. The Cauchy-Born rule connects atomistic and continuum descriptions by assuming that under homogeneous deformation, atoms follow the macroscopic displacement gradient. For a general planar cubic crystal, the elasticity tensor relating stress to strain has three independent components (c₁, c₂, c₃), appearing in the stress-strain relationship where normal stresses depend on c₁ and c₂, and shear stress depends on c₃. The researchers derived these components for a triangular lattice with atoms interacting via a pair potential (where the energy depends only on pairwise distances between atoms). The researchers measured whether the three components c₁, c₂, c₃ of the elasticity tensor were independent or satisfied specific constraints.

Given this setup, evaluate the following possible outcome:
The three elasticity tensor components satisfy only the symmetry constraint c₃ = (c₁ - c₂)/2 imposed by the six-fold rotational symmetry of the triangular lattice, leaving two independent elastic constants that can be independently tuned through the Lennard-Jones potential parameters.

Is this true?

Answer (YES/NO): NO